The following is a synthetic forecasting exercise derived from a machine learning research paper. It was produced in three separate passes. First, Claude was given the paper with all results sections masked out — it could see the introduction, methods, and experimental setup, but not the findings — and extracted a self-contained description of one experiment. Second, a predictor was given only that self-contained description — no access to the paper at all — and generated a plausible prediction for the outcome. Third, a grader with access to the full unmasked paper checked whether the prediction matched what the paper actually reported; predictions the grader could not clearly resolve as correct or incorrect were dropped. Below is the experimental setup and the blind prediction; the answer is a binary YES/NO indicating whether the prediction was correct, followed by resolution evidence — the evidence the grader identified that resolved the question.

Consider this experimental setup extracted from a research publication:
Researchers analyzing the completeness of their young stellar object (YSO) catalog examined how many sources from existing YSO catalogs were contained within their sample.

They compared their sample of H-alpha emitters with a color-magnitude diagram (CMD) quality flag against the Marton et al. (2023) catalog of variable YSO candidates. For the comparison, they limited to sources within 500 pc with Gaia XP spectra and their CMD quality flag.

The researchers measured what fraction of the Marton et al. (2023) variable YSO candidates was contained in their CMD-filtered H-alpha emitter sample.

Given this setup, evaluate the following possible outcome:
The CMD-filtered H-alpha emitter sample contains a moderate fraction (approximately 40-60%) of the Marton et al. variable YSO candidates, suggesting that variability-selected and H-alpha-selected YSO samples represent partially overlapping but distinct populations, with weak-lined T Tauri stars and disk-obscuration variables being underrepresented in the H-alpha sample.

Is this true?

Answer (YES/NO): NO